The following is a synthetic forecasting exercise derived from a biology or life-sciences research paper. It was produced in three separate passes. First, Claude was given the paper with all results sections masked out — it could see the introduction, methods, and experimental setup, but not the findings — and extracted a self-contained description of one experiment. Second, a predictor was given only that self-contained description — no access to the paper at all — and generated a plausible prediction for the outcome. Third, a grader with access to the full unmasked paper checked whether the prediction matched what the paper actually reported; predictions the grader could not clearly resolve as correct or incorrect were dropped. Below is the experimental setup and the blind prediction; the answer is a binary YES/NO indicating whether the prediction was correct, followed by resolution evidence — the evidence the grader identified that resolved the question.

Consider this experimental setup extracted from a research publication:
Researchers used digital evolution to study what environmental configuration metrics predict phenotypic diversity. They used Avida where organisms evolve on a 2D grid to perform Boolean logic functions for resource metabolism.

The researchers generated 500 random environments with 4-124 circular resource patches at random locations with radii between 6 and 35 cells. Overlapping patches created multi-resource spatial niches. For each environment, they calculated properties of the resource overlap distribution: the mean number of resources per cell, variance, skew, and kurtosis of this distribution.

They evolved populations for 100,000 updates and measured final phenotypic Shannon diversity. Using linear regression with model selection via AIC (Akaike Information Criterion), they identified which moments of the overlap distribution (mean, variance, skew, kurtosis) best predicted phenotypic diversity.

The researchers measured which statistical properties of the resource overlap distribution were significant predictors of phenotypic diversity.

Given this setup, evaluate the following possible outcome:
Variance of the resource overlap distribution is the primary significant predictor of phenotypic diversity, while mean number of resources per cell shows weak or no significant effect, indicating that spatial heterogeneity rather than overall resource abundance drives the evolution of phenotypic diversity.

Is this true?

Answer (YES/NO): NO